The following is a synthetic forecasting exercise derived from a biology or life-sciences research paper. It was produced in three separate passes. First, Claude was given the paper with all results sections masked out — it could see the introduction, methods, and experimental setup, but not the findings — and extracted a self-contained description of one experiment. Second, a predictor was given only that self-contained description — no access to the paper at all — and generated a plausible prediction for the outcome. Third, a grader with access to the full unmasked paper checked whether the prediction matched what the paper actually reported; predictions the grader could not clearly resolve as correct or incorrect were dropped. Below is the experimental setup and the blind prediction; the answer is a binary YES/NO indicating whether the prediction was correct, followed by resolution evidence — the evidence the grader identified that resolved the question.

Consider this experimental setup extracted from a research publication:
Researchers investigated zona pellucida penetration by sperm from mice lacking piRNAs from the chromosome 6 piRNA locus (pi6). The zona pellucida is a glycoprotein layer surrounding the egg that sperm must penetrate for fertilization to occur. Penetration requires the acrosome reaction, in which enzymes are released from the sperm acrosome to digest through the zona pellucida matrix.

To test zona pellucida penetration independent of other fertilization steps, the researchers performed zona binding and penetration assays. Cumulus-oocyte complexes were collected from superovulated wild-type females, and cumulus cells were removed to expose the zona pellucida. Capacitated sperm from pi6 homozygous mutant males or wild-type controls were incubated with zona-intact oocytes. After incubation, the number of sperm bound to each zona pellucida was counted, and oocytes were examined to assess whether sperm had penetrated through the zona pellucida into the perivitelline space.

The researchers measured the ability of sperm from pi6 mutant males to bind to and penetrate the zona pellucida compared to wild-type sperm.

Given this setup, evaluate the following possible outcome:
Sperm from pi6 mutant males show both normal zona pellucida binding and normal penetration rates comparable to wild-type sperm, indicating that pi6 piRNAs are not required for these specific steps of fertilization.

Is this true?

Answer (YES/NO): NO